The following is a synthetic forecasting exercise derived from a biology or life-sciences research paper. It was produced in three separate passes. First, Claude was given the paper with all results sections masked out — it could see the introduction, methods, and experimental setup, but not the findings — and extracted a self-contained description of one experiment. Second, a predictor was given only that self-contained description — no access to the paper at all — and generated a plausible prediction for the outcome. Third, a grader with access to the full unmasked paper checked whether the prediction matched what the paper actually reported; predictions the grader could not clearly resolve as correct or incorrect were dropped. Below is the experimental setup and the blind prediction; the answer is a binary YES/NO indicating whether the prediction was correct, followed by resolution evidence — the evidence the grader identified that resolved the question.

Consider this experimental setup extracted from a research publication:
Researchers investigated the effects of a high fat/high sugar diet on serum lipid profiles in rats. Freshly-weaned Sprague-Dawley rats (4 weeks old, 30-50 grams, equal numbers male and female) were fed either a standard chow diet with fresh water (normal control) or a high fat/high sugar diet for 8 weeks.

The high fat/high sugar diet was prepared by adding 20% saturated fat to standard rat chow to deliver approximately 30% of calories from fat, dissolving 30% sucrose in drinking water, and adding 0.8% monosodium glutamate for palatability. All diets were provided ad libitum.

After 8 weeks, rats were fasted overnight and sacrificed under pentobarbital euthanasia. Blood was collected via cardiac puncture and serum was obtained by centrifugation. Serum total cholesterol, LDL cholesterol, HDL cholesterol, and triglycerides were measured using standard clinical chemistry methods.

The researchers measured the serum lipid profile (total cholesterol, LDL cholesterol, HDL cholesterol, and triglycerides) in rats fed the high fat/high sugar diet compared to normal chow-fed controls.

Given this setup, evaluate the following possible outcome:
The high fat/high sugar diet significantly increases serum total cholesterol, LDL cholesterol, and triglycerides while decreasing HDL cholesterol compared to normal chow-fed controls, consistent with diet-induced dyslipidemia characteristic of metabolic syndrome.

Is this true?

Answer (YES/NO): NO